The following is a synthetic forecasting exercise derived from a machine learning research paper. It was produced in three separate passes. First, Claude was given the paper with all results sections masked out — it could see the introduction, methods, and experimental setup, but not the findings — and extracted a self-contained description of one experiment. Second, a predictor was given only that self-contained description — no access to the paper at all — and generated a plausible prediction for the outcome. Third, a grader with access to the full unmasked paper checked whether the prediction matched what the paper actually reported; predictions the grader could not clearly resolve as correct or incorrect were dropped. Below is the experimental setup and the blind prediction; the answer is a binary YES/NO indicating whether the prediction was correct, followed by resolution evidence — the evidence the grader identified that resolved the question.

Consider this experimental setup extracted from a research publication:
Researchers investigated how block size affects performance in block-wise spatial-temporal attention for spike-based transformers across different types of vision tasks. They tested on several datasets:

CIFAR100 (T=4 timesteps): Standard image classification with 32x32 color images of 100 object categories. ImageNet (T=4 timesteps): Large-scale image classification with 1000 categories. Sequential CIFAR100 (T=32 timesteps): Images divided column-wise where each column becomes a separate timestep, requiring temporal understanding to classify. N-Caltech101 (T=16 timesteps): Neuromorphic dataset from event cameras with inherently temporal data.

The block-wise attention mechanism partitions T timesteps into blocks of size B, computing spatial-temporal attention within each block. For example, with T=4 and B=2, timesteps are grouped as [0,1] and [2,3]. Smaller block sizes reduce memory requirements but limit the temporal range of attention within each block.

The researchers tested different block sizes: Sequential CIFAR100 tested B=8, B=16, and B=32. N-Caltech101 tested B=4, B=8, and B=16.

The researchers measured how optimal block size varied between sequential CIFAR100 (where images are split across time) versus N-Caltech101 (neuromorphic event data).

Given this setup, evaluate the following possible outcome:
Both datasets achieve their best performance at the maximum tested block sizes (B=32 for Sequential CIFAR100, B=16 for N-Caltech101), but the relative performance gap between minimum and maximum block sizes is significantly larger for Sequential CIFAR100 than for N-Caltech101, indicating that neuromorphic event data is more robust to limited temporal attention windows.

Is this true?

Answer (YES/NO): NO